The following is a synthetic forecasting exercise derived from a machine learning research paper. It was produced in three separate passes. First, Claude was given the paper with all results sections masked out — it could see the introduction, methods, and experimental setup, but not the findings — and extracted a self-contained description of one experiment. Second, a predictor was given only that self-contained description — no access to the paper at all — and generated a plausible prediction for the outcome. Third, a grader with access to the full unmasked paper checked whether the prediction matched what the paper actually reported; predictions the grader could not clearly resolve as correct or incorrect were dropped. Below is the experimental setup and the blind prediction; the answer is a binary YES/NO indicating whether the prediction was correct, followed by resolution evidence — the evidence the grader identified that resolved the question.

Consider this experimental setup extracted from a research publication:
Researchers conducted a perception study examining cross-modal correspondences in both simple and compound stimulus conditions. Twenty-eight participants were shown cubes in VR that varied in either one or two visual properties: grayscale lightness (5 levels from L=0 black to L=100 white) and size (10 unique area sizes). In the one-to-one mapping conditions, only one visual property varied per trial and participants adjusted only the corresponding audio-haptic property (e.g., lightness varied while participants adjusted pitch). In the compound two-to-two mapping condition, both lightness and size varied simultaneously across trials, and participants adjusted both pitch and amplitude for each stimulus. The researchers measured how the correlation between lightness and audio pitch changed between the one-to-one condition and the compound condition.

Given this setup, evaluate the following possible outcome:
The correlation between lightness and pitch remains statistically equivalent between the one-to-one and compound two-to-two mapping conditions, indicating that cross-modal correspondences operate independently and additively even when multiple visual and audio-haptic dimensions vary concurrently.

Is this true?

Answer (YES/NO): NO